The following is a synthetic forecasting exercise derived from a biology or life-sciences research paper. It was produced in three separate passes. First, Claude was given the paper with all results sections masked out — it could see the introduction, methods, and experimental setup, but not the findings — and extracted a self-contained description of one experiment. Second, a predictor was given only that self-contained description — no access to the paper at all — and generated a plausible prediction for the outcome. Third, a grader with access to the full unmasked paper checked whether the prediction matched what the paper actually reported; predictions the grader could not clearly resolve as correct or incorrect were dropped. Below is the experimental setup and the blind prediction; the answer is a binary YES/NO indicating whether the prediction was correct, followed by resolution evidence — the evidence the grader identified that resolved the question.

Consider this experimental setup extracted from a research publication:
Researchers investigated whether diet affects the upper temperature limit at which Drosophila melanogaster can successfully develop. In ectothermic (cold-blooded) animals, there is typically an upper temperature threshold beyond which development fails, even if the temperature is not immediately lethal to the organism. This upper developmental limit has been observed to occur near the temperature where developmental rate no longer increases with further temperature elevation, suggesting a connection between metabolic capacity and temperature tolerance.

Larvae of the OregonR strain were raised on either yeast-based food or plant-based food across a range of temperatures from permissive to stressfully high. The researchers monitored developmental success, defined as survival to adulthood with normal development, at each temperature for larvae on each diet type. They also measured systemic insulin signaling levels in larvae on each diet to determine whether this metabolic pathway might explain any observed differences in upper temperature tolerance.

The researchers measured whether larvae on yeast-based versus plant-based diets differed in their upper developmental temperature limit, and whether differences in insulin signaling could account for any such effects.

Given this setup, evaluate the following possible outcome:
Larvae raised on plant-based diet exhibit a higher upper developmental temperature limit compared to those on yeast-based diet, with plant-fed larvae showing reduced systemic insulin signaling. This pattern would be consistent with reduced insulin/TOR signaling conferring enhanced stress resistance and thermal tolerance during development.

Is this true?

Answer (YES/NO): NO